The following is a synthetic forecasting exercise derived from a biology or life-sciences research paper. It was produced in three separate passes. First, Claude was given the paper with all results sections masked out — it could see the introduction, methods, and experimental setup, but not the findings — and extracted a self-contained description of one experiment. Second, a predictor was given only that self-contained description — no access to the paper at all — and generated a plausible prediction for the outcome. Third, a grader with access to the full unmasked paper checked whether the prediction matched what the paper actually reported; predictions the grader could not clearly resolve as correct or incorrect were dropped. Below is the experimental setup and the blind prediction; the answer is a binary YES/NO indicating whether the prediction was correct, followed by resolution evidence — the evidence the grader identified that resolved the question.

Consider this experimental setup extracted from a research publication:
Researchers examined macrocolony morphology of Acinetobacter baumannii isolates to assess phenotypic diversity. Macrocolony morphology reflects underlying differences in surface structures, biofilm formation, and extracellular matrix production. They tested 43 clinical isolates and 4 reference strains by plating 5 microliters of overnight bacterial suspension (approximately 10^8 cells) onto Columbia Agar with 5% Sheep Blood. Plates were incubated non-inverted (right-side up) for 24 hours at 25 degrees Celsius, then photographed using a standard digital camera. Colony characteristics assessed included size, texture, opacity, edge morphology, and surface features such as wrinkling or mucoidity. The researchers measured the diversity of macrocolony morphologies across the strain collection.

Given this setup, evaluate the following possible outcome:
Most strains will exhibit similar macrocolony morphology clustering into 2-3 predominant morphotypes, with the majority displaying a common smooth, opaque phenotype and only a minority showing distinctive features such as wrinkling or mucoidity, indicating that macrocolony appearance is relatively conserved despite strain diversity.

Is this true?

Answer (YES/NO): NO